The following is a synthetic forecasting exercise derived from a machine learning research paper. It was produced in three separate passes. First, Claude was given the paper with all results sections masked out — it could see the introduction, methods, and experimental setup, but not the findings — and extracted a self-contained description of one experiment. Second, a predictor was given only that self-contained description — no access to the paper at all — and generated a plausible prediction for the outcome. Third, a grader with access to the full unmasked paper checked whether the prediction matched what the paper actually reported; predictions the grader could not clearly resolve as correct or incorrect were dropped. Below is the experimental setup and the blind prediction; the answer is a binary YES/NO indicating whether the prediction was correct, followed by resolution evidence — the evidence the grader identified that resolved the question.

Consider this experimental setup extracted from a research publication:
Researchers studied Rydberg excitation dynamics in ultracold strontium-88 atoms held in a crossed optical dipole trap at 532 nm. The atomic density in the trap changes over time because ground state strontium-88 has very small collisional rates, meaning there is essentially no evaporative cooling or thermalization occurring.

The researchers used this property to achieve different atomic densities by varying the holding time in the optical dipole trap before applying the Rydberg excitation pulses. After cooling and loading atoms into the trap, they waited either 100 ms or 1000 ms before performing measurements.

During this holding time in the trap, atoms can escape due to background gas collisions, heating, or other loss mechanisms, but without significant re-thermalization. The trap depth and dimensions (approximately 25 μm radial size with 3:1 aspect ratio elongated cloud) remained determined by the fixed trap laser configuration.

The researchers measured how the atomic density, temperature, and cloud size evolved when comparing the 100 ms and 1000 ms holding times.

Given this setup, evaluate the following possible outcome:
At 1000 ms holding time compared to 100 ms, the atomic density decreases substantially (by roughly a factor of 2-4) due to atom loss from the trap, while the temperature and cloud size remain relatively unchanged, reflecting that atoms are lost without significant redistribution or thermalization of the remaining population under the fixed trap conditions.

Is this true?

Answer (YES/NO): YES